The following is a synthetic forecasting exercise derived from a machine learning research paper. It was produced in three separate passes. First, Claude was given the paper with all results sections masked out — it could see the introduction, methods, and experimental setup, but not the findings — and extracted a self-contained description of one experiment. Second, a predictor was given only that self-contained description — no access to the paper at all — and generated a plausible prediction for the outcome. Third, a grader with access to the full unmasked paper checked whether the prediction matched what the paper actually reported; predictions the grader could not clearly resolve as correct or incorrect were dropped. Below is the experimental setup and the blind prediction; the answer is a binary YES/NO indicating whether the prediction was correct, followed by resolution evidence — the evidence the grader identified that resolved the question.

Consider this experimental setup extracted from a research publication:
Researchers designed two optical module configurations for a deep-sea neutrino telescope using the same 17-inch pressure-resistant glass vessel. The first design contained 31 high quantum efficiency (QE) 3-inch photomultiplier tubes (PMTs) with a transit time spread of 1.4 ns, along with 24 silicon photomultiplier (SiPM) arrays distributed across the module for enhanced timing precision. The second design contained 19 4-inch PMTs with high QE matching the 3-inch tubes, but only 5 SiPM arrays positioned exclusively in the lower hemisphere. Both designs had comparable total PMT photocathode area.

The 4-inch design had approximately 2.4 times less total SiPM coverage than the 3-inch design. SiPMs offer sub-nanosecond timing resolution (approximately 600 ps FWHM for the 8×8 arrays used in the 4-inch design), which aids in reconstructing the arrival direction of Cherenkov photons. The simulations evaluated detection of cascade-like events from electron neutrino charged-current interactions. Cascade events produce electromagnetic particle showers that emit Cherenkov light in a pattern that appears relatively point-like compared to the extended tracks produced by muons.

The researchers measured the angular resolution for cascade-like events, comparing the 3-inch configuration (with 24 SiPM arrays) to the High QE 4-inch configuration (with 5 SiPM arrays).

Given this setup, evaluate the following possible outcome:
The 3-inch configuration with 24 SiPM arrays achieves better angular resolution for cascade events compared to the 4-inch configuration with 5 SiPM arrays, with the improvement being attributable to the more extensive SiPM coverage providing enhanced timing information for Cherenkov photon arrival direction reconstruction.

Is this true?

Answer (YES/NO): NO